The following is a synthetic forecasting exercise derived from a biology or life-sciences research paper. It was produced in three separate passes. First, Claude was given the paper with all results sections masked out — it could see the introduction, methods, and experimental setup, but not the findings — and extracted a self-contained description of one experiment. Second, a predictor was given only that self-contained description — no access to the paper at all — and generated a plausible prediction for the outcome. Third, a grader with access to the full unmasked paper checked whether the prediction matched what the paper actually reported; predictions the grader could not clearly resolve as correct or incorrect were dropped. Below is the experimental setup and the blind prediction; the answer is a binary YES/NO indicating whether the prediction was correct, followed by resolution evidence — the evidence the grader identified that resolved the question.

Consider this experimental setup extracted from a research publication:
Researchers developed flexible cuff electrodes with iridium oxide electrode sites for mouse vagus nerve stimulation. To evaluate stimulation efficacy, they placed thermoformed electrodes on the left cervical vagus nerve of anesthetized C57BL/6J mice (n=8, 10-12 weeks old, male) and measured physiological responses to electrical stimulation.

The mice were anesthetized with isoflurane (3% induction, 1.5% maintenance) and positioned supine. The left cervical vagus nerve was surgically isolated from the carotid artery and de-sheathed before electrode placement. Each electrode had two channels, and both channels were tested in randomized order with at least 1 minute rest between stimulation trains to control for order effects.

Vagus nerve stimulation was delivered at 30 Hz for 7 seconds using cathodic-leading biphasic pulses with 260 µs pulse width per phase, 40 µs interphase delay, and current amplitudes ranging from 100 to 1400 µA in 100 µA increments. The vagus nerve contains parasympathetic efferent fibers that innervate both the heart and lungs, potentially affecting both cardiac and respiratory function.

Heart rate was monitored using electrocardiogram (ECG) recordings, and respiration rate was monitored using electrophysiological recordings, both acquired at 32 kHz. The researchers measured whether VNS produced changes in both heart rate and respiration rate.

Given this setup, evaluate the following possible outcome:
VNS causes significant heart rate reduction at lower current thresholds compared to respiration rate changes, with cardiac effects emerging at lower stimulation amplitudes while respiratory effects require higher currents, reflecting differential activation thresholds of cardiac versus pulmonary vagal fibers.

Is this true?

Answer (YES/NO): NO